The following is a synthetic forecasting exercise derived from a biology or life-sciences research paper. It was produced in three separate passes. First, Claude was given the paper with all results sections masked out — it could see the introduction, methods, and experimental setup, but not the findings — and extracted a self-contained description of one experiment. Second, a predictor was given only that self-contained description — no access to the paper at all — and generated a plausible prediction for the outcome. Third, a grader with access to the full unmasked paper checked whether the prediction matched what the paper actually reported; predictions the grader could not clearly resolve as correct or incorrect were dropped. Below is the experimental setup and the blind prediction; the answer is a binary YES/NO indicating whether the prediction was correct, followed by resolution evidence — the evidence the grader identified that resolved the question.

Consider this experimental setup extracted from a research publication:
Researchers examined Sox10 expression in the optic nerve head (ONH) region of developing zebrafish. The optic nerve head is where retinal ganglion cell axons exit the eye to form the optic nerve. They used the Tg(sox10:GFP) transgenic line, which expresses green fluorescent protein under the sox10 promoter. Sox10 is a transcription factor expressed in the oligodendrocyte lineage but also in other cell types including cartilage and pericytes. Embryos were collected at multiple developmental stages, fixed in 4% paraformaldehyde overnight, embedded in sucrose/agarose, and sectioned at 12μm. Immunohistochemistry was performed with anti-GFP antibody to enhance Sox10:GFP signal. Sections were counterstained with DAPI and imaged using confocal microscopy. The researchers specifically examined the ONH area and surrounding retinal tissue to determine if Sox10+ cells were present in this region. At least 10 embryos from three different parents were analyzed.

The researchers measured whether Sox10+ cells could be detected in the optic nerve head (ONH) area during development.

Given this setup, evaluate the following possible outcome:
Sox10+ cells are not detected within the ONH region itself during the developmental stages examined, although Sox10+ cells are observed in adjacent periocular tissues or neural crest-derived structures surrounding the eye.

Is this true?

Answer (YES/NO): NO